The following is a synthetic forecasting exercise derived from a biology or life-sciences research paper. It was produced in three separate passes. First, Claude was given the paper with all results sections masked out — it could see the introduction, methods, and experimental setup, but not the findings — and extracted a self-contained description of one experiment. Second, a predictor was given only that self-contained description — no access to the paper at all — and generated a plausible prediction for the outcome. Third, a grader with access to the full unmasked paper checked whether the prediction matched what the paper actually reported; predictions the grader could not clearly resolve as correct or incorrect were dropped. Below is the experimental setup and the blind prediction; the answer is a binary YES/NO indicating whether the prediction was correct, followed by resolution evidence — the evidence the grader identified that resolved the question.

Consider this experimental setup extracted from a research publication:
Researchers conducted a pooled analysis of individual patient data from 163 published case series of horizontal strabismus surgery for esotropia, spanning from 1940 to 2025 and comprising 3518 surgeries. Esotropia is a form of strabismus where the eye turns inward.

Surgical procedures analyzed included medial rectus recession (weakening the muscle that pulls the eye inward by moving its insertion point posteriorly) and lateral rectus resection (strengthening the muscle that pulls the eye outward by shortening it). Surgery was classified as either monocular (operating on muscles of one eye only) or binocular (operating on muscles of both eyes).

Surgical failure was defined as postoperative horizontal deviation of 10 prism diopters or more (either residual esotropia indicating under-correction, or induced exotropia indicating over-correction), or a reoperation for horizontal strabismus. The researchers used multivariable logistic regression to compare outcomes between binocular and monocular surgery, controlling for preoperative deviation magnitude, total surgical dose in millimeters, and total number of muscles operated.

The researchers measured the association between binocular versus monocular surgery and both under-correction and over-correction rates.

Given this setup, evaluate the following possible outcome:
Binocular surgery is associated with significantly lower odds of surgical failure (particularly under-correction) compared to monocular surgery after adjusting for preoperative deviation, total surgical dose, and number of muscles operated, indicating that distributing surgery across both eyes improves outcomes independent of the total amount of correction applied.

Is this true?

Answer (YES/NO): NO